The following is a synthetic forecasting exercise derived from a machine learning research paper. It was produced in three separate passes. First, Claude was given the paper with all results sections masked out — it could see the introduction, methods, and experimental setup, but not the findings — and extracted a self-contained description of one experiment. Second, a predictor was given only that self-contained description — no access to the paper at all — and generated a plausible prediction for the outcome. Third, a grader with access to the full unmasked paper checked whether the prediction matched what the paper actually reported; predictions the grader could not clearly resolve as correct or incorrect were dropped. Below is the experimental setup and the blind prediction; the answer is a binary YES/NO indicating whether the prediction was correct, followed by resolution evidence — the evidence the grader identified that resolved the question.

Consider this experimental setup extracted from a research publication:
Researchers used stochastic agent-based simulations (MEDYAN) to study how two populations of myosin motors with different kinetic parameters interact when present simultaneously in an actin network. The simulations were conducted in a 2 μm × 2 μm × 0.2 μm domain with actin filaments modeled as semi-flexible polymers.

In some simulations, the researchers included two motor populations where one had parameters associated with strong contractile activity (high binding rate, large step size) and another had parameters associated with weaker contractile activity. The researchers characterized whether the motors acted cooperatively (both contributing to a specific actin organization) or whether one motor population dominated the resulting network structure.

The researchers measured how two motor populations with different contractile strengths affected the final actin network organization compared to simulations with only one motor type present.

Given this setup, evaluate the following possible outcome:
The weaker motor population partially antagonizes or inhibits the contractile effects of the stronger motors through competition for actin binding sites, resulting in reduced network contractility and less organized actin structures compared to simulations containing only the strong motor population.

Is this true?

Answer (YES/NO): NO